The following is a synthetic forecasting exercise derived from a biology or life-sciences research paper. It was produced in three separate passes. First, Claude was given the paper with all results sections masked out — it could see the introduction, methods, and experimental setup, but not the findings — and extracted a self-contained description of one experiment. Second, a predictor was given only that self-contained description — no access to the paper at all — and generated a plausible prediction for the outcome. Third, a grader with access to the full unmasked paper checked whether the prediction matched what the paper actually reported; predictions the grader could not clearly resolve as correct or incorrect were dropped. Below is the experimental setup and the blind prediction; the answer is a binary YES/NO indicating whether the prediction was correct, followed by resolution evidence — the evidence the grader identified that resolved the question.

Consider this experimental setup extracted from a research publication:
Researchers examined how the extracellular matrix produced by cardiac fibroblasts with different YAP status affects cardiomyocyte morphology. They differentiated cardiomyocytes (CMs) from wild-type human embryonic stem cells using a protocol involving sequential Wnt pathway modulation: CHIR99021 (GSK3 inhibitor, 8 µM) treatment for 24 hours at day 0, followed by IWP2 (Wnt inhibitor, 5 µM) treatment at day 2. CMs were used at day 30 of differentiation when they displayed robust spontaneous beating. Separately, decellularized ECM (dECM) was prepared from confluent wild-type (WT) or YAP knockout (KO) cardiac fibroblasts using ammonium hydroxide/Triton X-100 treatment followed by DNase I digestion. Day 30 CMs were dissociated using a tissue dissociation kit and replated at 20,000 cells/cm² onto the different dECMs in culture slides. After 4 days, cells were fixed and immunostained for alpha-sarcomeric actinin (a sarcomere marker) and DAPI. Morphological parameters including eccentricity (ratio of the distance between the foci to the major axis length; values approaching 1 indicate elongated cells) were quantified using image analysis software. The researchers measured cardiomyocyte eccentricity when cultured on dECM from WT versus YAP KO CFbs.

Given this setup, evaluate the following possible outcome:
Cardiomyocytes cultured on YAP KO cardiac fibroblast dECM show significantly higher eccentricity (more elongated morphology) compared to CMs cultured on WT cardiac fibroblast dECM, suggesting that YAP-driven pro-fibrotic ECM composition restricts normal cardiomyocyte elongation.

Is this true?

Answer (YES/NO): NO